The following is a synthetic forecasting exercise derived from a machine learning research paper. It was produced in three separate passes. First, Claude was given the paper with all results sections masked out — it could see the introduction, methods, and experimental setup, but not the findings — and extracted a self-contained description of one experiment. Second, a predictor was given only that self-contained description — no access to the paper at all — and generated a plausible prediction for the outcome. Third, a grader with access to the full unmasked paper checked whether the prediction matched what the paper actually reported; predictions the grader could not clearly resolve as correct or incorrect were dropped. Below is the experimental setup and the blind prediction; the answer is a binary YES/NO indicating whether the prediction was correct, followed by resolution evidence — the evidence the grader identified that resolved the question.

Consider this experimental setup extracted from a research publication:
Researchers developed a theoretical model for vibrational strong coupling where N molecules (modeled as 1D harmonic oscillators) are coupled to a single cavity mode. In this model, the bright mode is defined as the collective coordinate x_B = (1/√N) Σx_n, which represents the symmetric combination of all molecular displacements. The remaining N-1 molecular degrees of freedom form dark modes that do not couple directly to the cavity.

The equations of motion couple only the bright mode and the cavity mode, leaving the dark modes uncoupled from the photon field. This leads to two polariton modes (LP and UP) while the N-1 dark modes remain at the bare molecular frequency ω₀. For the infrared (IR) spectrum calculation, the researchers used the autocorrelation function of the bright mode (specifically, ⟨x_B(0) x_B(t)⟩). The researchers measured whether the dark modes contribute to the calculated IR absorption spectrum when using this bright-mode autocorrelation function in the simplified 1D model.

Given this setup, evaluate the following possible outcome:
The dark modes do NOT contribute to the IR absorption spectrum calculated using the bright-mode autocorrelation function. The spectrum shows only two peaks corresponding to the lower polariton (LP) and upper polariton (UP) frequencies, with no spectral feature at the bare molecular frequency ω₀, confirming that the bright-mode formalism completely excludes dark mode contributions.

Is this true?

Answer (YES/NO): YES